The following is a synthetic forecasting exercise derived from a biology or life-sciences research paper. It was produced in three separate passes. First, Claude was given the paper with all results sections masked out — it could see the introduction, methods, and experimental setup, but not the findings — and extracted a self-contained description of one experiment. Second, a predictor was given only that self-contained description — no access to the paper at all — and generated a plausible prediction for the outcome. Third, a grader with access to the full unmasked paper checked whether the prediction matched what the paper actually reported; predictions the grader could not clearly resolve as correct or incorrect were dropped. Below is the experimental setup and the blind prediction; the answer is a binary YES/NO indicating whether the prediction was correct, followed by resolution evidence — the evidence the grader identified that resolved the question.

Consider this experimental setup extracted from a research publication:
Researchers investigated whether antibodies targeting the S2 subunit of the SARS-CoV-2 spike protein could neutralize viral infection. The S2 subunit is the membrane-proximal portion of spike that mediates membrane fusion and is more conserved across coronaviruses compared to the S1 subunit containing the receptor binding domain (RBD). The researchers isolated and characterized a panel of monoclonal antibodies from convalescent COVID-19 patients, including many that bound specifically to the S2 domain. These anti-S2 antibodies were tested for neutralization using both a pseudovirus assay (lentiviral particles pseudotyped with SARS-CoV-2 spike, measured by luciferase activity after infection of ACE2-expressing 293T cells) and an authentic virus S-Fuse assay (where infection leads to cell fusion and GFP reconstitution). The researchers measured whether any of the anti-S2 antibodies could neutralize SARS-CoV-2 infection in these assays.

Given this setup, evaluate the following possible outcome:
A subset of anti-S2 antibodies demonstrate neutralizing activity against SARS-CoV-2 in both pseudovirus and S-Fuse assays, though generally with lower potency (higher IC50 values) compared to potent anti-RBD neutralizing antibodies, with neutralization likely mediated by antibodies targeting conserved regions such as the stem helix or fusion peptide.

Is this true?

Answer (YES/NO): NO